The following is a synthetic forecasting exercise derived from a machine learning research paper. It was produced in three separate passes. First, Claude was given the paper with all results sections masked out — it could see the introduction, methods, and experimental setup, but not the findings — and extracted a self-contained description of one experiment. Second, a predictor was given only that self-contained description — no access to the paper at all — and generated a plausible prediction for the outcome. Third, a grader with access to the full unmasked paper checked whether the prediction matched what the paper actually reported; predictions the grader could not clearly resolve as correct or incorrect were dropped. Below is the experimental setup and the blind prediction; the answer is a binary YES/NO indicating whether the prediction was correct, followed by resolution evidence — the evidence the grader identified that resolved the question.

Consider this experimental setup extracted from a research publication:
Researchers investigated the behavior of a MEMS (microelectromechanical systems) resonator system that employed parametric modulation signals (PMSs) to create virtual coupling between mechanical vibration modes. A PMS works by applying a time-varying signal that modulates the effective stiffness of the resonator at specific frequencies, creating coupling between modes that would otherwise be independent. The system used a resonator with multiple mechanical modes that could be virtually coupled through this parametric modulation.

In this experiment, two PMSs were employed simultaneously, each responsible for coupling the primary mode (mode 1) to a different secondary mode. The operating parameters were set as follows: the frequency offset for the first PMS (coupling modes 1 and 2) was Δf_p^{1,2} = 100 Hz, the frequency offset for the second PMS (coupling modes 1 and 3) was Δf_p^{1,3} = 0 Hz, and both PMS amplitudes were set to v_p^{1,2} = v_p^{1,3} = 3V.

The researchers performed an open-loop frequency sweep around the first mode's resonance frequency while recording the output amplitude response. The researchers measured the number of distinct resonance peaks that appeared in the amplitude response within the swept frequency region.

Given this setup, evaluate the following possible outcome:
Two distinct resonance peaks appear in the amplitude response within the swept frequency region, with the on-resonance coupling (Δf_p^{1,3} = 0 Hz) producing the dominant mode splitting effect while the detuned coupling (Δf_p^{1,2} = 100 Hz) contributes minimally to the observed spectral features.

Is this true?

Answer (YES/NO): NO